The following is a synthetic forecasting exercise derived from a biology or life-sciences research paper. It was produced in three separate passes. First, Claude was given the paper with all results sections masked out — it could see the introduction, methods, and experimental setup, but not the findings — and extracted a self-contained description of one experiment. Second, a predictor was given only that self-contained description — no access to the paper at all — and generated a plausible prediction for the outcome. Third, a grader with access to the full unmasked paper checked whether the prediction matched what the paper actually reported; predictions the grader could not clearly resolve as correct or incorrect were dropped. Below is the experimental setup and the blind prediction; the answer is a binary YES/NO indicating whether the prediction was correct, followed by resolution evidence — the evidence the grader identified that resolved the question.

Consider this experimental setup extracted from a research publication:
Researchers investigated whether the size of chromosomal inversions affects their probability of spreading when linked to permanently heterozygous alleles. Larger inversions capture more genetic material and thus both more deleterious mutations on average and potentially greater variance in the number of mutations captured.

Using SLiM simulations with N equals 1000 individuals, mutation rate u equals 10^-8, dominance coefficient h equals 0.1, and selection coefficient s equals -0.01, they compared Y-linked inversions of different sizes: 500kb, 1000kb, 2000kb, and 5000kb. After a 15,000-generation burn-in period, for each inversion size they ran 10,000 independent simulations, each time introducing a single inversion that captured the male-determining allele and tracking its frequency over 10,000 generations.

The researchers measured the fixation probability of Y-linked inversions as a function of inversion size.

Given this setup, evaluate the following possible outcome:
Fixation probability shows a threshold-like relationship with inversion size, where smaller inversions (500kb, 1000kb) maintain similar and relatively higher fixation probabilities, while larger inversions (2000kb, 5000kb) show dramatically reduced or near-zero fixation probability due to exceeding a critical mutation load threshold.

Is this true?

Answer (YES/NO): NO